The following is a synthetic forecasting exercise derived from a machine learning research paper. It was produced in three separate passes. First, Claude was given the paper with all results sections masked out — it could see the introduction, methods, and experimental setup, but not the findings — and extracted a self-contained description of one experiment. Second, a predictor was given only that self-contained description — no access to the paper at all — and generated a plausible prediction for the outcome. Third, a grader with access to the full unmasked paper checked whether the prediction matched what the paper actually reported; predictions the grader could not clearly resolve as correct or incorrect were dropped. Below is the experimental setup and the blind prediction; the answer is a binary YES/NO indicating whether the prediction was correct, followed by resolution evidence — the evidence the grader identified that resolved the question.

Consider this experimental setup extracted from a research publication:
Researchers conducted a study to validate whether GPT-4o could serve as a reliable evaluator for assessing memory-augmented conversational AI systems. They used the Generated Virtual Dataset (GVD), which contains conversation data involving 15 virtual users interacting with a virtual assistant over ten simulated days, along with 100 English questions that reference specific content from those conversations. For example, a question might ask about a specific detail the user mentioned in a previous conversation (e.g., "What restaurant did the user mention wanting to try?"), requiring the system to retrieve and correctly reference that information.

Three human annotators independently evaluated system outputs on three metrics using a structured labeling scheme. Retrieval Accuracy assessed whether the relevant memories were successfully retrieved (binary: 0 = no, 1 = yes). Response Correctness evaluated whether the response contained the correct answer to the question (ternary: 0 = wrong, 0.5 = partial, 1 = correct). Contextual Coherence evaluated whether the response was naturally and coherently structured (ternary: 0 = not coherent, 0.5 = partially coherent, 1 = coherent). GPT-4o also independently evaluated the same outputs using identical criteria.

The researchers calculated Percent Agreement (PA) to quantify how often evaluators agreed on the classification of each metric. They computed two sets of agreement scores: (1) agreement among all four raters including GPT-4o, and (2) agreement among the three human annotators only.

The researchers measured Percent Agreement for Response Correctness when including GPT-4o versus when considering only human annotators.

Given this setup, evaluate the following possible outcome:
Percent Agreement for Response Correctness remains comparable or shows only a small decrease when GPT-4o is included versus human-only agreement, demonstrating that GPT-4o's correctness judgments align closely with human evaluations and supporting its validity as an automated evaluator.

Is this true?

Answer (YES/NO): YES